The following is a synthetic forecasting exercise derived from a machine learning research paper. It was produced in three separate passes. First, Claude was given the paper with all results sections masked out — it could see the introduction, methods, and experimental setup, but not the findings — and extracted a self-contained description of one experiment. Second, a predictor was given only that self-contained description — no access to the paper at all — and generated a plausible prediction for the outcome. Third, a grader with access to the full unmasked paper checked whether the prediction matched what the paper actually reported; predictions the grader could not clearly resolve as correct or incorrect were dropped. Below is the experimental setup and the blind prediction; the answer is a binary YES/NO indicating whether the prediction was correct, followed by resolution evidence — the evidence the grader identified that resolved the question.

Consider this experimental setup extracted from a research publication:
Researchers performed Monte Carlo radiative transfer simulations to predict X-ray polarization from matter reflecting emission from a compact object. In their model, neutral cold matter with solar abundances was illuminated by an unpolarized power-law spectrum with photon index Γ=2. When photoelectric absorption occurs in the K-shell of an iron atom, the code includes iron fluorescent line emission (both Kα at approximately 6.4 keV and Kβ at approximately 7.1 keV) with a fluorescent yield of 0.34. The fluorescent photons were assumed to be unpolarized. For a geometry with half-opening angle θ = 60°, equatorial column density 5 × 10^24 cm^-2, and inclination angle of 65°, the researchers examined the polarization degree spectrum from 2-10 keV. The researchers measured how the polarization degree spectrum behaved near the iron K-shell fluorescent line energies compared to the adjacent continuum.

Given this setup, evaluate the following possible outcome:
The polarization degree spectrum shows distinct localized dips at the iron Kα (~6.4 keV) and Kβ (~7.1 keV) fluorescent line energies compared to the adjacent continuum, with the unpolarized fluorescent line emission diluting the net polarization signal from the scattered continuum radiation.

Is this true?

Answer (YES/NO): YES